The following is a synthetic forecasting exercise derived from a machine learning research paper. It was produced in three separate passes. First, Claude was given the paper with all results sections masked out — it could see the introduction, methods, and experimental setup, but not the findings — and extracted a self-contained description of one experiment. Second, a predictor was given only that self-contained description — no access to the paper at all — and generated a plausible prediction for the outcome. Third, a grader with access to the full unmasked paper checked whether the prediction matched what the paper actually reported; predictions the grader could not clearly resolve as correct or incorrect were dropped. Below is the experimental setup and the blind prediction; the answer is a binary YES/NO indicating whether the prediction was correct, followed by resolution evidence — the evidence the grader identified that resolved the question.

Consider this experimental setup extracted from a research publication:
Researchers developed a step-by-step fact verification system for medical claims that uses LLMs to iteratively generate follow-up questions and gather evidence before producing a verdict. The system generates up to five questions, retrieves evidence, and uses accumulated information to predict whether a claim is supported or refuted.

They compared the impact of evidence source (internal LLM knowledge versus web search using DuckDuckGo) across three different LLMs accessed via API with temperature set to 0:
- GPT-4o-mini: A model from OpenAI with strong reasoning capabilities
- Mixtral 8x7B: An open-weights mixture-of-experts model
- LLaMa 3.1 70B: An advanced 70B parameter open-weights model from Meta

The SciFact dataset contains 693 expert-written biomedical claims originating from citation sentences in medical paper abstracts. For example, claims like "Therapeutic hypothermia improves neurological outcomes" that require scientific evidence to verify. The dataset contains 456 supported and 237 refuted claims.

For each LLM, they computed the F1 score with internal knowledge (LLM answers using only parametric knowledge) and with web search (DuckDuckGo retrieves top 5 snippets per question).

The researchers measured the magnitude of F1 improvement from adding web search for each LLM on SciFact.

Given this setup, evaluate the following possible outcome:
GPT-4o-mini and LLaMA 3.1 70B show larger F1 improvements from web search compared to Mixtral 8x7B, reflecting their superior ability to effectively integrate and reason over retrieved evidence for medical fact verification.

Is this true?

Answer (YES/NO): NO